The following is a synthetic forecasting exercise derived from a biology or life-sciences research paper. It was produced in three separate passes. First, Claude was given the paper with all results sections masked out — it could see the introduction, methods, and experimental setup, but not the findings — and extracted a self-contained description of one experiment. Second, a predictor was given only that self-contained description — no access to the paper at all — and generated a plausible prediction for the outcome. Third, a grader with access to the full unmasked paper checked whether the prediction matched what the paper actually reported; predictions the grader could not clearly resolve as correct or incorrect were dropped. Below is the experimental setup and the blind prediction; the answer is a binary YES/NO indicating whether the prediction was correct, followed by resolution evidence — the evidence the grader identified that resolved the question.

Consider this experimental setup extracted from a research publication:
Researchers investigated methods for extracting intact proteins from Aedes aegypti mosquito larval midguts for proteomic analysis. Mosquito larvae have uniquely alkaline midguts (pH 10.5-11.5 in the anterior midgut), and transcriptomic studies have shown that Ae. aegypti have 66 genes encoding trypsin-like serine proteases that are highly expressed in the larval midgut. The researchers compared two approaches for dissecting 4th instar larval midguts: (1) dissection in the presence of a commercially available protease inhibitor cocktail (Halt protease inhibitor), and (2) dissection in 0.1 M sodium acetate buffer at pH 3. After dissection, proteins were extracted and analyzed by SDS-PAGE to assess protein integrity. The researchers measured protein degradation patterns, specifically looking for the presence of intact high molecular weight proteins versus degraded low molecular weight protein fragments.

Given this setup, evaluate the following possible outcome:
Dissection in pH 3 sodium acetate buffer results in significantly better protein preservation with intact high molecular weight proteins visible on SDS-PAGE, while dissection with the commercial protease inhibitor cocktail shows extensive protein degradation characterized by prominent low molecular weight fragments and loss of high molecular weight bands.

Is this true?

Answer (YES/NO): YES